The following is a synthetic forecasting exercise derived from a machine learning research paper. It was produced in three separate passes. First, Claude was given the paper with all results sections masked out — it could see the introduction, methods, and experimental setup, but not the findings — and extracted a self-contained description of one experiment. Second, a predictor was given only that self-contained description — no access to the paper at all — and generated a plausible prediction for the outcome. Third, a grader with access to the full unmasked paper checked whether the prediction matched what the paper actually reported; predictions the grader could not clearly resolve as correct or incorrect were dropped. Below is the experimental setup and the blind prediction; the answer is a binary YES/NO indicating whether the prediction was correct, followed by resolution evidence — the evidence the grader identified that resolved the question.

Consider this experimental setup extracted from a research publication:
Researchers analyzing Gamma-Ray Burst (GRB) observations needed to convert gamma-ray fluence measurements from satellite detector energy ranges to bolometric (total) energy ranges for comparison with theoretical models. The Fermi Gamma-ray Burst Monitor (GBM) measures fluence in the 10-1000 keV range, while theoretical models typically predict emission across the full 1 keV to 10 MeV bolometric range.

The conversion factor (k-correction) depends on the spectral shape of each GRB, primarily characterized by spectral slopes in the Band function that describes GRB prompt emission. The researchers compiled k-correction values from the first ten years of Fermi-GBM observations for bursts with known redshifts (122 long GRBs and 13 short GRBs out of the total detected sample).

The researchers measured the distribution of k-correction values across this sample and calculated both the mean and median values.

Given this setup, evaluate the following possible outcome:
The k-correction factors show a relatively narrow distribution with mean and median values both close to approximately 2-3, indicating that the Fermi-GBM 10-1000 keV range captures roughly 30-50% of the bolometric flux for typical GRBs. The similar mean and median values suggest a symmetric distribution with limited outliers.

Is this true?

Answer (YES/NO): NO